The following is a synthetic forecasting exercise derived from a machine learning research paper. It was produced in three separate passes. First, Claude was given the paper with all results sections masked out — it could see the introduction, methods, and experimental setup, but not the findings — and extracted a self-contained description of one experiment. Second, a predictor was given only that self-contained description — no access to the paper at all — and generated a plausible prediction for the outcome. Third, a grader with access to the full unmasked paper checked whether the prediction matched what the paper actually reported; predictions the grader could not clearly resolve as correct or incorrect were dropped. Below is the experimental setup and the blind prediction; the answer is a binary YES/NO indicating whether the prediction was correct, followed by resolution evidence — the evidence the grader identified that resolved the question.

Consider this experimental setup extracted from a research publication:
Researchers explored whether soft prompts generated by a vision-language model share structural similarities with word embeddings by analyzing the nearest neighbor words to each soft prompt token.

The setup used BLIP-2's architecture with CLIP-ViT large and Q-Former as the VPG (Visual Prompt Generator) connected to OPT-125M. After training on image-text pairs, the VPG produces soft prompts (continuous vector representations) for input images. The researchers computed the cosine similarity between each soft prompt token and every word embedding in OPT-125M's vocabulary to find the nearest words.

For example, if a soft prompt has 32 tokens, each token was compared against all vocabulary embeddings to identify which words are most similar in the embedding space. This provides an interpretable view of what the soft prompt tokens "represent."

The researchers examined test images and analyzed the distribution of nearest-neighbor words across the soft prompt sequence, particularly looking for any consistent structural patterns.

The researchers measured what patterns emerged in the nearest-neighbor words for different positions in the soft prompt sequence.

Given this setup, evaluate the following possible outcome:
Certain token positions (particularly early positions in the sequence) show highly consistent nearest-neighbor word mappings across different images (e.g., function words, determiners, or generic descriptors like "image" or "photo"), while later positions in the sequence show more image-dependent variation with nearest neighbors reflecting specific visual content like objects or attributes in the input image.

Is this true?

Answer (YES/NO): NO